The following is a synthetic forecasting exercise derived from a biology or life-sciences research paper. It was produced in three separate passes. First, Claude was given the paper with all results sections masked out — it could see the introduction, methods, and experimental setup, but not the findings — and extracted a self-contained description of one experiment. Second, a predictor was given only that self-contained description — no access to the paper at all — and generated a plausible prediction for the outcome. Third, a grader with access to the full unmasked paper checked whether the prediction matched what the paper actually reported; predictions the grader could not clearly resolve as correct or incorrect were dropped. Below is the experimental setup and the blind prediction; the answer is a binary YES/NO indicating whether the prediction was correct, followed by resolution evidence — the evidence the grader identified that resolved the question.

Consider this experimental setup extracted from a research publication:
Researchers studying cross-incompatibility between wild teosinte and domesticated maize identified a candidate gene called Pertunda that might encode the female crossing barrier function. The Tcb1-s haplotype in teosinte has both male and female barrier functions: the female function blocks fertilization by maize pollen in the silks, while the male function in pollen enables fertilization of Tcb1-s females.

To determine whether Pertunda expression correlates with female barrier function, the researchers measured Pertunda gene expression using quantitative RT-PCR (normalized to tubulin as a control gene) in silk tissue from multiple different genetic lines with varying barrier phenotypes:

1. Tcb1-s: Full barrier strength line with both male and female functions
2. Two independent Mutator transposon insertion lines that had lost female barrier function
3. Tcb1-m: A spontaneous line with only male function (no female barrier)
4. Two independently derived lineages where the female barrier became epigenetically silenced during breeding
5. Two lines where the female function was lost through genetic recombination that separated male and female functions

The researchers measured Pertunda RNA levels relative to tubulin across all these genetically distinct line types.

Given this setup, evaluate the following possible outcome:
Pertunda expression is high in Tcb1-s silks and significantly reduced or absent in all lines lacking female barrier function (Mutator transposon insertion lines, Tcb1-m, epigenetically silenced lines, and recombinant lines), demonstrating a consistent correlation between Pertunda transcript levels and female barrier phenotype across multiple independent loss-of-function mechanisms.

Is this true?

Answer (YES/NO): YES